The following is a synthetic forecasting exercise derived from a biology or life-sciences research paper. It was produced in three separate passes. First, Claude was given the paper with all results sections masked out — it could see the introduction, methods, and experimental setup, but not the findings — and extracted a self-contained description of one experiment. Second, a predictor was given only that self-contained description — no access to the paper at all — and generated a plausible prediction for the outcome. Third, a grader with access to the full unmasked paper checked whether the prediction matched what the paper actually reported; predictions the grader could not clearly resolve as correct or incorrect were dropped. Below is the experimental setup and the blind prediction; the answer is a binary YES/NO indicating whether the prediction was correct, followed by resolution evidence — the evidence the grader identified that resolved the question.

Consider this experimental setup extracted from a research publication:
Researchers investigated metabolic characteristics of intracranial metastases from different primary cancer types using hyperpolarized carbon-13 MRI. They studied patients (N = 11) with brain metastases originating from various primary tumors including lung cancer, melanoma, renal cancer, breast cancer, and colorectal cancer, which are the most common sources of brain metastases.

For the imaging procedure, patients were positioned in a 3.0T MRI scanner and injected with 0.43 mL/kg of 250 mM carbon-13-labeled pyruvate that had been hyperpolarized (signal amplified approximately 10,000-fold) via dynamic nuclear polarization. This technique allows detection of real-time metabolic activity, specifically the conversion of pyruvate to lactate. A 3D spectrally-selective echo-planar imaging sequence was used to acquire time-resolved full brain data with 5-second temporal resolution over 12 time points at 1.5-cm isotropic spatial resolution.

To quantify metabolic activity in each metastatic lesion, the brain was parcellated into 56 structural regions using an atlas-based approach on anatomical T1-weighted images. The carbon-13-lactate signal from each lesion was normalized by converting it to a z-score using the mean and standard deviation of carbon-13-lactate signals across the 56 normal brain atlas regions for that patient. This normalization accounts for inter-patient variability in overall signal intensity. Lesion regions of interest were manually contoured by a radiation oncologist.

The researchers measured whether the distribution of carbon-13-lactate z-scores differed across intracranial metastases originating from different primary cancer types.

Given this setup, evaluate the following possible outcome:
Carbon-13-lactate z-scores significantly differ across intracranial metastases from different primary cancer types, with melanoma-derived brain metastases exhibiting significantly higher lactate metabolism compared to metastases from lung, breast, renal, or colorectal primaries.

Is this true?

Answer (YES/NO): NO